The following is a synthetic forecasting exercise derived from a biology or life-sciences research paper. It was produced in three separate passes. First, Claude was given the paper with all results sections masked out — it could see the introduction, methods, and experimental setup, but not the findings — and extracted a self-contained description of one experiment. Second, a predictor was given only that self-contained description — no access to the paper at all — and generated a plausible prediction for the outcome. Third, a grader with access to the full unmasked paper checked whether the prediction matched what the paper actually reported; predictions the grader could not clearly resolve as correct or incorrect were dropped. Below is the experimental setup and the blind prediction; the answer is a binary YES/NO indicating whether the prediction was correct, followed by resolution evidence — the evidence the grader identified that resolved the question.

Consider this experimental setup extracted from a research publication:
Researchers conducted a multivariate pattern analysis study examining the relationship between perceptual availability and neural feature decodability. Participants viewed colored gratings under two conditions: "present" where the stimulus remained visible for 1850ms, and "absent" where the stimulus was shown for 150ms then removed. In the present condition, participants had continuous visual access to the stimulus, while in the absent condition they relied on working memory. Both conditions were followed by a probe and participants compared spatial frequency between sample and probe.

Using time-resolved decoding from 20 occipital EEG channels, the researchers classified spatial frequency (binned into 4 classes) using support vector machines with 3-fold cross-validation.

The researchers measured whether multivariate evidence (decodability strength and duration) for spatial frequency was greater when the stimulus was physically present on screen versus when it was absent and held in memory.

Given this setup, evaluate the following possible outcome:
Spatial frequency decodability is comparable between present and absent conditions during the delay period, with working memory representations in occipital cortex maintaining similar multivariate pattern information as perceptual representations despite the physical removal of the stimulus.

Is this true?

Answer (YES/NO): NO